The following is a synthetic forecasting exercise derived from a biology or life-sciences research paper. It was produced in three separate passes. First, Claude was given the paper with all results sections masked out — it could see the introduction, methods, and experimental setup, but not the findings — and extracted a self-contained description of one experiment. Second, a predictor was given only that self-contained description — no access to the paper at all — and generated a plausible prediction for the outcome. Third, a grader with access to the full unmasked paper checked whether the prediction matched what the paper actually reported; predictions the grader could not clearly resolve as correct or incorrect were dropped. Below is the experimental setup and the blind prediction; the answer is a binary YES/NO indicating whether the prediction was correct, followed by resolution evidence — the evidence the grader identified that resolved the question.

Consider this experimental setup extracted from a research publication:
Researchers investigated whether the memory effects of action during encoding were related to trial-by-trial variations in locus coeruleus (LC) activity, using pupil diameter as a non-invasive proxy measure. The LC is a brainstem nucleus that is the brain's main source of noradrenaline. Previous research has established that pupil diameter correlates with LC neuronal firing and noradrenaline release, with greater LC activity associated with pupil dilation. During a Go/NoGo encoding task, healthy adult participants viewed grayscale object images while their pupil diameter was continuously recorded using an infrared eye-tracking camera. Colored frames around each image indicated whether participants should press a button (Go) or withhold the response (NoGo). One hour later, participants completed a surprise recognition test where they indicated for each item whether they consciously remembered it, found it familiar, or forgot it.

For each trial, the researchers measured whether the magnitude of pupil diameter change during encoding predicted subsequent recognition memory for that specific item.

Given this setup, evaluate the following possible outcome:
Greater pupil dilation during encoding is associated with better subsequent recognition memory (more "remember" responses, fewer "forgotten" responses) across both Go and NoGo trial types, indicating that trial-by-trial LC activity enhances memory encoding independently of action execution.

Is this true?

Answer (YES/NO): NO